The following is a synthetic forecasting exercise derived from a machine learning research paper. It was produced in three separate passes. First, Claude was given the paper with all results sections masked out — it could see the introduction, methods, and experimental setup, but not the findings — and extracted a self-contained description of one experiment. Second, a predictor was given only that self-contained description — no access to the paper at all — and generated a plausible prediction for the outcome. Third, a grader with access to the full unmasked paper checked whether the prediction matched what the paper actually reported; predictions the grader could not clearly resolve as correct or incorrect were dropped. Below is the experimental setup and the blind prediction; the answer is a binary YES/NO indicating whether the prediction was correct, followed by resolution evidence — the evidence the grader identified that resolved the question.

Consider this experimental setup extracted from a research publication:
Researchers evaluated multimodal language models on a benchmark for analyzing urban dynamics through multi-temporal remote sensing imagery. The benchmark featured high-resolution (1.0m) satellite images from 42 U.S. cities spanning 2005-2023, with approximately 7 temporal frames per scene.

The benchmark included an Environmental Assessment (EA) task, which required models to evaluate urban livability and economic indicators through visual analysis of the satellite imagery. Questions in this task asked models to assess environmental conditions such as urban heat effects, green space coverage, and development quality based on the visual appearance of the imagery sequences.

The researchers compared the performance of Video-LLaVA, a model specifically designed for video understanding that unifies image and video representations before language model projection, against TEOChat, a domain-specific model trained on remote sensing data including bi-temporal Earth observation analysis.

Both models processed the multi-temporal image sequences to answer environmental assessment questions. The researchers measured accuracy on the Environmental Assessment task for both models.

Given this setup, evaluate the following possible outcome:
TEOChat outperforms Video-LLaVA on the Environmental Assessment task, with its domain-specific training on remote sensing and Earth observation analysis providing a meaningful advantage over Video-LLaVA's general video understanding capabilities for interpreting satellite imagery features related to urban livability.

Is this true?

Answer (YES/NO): NO